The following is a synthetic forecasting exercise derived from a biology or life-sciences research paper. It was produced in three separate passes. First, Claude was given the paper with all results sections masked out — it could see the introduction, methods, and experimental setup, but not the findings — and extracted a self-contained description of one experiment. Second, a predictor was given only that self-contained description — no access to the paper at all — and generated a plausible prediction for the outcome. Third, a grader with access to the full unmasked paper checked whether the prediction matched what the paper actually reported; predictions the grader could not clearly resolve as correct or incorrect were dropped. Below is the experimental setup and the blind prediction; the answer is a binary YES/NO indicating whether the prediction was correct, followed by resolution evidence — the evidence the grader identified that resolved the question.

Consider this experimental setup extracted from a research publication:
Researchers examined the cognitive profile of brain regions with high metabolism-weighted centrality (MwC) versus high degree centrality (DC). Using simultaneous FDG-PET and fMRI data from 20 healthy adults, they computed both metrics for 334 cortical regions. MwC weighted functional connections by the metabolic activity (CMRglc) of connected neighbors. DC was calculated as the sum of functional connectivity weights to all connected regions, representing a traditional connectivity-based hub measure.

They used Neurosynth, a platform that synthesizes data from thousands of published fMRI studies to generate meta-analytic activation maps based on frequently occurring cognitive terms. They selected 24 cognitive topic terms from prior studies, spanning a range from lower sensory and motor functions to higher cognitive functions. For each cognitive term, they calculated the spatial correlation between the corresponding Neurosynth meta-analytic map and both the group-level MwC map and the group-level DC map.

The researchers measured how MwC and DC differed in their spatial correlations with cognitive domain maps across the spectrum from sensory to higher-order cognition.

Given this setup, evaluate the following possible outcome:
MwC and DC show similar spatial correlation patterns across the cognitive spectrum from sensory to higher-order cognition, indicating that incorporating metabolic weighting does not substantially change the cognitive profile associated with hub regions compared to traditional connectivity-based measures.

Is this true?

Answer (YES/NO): NO